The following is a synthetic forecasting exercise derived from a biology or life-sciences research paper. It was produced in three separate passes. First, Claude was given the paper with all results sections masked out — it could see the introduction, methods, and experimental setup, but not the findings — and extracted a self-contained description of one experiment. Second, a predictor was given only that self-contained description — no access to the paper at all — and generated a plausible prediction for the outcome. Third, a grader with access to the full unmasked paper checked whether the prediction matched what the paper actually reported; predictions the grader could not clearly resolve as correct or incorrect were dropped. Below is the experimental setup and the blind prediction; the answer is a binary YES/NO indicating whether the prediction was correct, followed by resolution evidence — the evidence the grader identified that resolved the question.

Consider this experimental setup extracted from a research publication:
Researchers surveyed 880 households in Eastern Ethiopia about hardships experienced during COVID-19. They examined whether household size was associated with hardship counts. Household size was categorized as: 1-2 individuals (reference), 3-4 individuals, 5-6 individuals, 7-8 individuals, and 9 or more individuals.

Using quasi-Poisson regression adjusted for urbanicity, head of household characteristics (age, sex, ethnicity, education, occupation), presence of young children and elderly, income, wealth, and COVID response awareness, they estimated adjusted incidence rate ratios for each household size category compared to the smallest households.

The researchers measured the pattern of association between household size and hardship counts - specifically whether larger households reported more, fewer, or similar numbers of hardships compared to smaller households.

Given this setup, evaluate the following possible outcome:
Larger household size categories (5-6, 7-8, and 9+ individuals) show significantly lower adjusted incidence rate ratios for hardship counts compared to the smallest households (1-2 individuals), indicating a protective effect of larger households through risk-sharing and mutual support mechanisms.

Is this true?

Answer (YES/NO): NO